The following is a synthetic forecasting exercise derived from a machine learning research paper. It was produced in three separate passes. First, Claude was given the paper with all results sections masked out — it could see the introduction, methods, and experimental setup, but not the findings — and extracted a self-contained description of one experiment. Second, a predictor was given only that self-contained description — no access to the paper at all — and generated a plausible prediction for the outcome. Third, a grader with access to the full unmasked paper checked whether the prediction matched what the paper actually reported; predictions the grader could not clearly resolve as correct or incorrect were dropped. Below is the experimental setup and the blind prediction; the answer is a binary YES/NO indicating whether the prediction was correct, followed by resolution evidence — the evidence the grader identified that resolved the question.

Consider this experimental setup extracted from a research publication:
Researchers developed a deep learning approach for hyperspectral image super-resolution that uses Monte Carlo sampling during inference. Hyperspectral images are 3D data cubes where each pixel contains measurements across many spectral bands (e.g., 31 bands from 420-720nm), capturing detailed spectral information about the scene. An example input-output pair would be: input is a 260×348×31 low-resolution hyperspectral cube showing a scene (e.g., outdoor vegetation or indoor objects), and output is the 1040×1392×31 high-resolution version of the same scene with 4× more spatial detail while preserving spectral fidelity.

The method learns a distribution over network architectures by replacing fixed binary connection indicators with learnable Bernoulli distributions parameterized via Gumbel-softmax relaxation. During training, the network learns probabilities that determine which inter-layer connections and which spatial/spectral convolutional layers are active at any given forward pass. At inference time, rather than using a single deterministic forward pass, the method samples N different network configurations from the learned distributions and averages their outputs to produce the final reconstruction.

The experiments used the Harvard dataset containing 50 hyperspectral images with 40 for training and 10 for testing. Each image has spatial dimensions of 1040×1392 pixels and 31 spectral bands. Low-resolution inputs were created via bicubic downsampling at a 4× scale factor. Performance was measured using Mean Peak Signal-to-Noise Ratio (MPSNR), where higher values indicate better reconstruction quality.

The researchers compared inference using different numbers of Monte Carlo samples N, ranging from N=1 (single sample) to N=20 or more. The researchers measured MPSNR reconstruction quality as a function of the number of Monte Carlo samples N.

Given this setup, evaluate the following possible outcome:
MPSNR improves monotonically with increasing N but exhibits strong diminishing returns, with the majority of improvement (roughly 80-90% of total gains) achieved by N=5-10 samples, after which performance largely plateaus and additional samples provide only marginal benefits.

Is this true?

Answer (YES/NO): YES